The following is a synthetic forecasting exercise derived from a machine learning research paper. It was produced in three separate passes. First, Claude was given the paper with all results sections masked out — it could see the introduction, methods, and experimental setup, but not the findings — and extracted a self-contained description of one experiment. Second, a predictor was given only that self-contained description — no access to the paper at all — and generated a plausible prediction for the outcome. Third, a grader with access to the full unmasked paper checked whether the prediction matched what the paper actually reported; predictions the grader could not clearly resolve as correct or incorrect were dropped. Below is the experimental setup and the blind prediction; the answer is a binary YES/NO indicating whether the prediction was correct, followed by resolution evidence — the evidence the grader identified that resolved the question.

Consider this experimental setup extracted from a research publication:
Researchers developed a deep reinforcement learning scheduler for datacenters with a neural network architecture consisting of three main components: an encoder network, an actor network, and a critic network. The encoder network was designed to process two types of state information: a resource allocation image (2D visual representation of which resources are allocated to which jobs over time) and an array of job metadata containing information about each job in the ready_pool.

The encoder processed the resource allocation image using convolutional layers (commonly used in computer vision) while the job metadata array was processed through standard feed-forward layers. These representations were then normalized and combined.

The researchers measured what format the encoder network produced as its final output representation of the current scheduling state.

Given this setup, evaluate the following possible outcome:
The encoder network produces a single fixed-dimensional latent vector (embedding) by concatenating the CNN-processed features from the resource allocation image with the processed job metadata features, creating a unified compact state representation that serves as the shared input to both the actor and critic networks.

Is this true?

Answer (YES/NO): YES